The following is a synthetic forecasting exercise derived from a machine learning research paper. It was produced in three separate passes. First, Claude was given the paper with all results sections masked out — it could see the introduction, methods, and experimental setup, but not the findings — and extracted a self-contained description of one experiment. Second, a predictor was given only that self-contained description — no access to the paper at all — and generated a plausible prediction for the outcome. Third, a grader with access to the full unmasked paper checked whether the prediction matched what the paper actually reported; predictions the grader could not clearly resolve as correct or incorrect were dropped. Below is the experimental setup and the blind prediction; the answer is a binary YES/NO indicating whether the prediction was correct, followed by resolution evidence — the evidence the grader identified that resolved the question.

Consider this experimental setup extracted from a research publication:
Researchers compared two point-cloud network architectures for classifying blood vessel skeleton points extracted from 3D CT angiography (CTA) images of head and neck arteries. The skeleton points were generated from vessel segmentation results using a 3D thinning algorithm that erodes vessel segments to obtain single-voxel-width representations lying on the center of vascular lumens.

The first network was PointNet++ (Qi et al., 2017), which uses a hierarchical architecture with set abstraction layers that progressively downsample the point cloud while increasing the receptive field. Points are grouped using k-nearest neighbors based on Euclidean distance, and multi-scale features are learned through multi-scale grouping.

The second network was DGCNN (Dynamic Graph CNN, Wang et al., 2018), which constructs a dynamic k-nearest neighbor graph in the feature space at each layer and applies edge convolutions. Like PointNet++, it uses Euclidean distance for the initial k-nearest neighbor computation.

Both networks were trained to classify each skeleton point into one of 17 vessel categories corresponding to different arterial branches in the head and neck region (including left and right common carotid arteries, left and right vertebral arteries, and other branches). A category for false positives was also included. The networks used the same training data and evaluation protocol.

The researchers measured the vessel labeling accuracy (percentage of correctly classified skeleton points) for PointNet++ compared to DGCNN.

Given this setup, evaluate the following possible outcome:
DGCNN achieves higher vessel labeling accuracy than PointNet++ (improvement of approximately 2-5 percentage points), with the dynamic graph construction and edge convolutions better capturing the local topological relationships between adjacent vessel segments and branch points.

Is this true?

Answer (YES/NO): NO